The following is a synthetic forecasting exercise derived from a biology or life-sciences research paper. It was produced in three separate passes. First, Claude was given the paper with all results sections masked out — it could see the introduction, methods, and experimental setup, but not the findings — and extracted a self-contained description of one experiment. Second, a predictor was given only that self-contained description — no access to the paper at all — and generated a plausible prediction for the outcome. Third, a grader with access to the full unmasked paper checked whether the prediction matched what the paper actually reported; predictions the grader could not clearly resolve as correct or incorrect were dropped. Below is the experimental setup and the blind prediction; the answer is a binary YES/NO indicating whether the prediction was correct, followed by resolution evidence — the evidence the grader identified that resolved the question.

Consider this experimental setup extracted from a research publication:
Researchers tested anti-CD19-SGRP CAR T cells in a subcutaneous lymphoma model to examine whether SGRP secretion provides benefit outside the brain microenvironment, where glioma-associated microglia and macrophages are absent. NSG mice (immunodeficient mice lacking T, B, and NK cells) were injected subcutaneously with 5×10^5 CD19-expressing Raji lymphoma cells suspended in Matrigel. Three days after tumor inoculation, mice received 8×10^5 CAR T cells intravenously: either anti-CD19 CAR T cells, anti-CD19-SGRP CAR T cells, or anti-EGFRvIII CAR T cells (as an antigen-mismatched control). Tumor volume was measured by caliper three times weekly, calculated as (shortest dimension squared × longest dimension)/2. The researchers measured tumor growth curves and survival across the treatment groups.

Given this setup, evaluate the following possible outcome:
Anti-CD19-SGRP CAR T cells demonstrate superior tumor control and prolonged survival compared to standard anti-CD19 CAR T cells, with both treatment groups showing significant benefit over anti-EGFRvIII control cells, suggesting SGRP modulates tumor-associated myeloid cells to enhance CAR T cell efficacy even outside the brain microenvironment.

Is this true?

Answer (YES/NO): NO